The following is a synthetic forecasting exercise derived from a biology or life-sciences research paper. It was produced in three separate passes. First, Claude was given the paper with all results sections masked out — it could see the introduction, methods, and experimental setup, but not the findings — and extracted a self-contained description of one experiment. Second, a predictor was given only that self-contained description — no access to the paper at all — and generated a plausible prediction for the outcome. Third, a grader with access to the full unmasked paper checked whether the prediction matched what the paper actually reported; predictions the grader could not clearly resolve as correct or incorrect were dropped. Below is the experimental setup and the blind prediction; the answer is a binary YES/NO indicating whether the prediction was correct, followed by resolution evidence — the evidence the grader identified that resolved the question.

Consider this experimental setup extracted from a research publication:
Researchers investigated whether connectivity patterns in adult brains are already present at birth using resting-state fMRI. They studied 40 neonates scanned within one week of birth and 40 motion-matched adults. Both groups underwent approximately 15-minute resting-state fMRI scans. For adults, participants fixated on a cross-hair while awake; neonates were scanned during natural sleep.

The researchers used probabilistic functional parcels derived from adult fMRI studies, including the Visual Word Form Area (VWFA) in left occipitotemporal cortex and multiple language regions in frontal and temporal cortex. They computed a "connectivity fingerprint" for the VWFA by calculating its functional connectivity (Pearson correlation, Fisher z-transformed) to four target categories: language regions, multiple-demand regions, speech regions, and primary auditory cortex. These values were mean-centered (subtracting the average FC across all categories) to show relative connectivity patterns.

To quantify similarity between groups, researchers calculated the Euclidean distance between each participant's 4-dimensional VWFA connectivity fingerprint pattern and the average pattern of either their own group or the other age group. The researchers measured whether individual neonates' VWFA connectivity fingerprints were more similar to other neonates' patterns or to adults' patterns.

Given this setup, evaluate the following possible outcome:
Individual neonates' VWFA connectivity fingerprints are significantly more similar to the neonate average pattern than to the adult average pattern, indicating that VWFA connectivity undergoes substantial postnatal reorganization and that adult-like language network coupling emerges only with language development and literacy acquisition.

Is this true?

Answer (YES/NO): NO